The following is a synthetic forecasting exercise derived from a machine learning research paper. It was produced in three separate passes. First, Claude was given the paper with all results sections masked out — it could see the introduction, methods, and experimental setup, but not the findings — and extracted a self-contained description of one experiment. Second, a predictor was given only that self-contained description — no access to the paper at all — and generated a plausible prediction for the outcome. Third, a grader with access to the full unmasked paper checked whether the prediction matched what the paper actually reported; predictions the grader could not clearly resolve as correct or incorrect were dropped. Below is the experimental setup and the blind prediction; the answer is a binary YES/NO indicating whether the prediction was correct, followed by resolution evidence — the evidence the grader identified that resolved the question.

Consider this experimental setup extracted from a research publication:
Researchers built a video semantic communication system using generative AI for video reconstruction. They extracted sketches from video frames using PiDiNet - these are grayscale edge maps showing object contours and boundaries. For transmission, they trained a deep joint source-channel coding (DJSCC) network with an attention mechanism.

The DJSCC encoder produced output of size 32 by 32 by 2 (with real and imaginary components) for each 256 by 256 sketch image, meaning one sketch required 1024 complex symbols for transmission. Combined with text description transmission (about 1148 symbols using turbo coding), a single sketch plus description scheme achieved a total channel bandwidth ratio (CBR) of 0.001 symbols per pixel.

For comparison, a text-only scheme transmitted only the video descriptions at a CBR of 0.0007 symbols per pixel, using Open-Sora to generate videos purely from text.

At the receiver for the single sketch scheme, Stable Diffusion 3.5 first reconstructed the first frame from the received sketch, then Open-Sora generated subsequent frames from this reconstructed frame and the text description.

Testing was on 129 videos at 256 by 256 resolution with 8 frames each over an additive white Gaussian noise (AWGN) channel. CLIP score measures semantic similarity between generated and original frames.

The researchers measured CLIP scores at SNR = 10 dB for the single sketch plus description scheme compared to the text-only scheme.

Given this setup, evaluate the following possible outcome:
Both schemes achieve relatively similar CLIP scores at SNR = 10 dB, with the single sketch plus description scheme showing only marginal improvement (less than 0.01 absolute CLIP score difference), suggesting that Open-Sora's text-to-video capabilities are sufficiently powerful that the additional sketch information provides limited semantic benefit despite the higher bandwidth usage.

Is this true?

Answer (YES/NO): NO